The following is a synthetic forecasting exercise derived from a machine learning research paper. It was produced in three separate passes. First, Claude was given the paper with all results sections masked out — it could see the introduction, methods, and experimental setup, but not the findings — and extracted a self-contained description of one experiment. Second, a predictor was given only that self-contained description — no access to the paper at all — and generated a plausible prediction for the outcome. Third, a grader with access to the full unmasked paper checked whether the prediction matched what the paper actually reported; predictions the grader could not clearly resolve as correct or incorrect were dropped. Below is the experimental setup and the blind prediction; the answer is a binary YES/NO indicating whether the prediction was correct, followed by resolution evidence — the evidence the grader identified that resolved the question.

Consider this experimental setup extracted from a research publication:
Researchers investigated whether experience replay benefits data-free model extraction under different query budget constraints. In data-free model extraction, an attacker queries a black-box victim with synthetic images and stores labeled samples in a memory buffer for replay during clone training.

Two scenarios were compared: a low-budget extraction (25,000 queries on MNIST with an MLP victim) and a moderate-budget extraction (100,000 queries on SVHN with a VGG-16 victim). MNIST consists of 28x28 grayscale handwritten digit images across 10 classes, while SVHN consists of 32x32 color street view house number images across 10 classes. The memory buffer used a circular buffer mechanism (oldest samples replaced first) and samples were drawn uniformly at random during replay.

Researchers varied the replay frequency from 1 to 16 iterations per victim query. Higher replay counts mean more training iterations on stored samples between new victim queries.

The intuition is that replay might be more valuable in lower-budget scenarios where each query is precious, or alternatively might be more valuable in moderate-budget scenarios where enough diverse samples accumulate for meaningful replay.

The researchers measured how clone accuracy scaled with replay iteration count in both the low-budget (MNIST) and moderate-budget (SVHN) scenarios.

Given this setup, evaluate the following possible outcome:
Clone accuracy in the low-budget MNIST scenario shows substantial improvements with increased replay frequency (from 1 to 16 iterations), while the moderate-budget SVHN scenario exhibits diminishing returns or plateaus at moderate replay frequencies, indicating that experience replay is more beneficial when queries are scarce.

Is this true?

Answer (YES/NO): NO